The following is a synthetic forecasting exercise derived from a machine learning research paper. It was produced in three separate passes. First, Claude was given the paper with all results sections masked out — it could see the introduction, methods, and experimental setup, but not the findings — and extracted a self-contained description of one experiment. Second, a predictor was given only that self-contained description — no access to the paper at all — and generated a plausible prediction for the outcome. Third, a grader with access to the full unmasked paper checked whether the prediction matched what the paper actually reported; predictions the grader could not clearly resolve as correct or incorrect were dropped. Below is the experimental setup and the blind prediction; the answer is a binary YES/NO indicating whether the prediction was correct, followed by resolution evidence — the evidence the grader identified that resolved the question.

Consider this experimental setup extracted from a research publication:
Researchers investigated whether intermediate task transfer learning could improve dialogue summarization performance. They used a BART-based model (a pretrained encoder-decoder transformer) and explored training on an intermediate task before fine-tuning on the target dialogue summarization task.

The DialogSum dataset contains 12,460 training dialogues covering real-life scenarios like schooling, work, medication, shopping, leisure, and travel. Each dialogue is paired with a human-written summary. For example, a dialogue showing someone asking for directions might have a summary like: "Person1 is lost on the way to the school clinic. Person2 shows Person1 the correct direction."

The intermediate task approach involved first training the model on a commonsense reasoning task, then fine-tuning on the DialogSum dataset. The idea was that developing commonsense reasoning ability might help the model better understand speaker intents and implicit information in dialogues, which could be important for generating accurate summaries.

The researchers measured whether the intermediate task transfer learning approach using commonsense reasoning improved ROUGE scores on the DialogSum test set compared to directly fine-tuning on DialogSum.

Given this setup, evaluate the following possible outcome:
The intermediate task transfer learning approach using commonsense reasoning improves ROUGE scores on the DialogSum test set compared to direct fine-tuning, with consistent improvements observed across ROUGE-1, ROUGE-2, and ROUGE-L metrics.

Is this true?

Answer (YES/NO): NO